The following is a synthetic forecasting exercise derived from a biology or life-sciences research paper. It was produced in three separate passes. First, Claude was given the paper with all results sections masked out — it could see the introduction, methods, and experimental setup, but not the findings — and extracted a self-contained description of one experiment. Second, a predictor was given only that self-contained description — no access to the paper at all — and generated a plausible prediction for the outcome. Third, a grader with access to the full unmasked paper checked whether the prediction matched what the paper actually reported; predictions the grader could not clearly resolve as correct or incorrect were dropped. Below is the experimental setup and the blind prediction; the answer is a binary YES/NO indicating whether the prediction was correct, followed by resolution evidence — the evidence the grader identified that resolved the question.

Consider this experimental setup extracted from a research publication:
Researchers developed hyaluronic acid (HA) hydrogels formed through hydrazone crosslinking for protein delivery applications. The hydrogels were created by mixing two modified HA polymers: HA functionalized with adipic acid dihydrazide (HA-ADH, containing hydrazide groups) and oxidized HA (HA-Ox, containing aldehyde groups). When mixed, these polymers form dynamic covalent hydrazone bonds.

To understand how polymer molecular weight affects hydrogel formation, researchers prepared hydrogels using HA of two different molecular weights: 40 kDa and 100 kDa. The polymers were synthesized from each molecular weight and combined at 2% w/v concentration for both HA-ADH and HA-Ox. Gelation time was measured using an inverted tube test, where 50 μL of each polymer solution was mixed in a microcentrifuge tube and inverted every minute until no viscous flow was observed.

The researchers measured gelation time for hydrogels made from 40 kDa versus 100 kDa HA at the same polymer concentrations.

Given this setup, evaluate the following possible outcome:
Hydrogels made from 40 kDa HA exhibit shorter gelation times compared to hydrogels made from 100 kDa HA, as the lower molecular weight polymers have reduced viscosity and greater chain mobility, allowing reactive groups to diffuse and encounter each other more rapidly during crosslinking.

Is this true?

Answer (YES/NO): NO